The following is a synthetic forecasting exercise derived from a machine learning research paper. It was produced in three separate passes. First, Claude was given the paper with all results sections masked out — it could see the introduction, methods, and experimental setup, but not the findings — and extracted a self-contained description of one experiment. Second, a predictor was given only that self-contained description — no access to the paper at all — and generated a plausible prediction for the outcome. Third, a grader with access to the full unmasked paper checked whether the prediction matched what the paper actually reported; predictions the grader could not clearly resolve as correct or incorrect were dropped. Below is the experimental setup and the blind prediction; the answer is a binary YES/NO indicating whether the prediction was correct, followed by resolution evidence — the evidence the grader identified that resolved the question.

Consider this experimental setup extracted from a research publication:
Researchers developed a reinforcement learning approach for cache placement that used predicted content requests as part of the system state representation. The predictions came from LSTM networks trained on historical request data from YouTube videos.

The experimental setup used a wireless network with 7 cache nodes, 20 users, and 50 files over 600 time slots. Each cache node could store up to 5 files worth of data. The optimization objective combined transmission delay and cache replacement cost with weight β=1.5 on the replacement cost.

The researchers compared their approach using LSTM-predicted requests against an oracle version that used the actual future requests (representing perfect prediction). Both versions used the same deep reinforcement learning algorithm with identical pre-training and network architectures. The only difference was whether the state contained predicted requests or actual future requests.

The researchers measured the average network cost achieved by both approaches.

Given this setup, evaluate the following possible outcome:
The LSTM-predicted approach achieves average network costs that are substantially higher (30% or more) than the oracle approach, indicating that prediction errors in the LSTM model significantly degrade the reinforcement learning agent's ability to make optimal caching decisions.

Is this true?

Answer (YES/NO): NO